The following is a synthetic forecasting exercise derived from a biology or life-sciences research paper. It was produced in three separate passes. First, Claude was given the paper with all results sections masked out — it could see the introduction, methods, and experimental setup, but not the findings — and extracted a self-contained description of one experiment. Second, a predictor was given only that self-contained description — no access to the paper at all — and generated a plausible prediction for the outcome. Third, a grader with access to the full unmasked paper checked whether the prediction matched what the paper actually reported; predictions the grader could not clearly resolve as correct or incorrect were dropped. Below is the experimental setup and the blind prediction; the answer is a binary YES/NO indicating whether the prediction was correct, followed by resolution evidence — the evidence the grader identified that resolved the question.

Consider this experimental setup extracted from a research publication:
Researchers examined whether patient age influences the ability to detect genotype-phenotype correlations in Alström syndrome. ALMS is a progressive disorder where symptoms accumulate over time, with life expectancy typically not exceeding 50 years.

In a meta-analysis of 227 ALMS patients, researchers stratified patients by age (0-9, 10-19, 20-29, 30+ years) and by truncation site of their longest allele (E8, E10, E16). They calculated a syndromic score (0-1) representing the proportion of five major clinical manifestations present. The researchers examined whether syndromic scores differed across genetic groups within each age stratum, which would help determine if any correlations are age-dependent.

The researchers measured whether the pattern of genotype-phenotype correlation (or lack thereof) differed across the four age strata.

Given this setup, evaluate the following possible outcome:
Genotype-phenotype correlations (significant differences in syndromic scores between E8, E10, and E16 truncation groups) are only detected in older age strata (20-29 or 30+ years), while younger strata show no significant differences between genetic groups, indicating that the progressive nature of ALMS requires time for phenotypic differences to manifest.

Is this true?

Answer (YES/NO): NO